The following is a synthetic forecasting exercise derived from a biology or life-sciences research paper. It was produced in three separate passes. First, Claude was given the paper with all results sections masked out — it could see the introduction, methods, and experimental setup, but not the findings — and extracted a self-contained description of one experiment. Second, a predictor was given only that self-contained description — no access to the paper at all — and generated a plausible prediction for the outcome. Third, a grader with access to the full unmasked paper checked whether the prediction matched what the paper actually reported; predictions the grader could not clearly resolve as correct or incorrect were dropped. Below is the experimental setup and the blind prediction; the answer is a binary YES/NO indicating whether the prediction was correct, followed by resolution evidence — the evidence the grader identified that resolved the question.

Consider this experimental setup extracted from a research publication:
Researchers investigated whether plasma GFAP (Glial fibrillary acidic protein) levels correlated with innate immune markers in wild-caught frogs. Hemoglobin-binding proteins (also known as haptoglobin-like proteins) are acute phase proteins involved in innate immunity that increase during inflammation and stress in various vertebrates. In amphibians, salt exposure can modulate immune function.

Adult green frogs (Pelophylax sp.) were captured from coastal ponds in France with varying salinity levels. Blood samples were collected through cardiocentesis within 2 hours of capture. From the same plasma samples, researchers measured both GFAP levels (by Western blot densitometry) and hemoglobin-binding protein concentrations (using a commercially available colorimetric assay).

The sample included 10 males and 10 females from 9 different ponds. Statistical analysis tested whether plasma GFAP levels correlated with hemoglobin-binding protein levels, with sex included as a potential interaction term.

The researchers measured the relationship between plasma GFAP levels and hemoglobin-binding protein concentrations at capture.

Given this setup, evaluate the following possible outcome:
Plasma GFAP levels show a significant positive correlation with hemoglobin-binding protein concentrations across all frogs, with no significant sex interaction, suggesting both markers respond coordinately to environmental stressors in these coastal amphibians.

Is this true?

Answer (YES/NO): NO